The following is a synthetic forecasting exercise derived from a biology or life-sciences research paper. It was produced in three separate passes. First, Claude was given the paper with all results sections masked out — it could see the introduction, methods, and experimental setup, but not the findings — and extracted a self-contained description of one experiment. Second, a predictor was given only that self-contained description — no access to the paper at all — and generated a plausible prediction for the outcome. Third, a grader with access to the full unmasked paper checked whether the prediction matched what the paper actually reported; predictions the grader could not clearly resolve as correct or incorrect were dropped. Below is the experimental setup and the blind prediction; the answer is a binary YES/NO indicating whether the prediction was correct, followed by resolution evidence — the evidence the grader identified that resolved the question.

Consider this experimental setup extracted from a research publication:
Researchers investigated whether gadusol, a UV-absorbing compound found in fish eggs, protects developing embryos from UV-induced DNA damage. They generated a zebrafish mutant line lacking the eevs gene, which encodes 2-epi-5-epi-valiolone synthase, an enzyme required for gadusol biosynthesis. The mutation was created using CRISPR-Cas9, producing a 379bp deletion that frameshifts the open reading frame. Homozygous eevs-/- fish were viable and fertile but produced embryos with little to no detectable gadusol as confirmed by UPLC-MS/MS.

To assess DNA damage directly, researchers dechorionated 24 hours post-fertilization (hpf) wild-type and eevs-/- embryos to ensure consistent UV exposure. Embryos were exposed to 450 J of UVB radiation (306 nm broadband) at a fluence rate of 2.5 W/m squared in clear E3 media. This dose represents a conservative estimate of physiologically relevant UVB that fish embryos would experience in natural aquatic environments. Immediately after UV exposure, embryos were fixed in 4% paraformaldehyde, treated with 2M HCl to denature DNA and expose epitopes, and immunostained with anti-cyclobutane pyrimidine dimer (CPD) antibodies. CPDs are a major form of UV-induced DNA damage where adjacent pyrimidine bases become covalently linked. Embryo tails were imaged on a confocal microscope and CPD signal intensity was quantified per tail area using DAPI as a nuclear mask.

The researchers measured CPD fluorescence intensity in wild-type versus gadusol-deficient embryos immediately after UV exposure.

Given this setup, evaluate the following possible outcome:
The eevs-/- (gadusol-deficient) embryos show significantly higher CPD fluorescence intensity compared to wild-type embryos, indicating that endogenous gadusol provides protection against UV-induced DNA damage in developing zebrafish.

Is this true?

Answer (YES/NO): YES